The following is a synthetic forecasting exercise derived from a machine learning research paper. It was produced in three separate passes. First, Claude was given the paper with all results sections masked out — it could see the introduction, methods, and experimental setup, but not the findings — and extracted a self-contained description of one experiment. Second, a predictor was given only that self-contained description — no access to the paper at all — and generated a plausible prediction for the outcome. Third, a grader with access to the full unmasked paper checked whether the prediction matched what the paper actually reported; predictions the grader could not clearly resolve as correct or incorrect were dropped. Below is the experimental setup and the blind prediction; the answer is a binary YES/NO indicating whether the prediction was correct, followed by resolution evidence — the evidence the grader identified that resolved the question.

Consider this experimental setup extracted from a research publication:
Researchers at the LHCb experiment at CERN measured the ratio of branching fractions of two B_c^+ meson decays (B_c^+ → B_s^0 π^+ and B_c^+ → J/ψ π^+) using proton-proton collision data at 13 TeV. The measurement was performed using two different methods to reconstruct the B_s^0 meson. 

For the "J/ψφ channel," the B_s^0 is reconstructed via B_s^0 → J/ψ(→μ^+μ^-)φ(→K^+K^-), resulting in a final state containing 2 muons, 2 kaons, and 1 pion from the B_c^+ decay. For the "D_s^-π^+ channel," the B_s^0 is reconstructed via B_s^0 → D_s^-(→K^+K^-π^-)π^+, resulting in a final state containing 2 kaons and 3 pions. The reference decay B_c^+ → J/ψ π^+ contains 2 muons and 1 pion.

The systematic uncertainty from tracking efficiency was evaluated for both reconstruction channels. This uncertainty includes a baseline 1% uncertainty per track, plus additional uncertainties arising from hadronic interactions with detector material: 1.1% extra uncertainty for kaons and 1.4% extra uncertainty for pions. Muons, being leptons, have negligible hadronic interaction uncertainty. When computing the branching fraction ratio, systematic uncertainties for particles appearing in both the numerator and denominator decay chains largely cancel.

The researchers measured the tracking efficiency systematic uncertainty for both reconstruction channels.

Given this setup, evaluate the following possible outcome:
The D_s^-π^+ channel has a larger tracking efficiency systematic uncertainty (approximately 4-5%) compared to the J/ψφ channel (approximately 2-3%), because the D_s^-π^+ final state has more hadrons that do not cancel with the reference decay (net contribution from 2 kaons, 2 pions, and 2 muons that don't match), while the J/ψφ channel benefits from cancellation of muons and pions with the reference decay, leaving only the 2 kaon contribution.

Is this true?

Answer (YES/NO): NO